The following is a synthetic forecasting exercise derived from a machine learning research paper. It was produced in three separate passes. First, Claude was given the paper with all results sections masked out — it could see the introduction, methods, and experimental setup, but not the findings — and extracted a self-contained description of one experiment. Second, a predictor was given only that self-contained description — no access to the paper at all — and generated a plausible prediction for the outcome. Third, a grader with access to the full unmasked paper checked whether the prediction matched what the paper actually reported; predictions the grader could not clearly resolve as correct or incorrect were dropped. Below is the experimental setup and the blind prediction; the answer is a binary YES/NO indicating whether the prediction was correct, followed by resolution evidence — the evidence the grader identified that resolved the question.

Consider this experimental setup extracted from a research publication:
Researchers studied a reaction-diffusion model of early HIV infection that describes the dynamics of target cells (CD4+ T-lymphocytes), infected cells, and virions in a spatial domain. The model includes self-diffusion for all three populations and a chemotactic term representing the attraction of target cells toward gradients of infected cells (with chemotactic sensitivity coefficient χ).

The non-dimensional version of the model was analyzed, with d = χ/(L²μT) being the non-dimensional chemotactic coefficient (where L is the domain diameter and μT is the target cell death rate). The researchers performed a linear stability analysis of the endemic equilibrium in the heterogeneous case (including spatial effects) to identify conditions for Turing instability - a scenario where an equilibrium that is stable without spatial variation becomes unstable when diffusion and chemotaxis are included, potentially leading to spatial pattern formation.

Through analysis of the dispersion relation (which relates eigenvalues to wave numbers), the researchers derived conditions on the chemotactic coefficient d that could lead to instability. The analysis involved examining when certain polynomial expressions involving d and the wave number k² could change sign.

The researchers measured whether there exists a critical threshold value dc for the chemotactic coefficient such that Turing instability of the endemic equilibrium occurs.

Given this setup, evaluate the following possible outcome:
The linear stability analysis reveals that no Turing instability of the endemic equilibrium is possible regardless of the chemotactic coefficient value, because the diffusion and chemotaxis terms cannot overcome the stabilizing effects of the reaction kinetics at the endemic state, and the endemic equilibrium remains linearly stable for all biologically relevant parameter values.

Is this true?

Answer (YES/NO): NO